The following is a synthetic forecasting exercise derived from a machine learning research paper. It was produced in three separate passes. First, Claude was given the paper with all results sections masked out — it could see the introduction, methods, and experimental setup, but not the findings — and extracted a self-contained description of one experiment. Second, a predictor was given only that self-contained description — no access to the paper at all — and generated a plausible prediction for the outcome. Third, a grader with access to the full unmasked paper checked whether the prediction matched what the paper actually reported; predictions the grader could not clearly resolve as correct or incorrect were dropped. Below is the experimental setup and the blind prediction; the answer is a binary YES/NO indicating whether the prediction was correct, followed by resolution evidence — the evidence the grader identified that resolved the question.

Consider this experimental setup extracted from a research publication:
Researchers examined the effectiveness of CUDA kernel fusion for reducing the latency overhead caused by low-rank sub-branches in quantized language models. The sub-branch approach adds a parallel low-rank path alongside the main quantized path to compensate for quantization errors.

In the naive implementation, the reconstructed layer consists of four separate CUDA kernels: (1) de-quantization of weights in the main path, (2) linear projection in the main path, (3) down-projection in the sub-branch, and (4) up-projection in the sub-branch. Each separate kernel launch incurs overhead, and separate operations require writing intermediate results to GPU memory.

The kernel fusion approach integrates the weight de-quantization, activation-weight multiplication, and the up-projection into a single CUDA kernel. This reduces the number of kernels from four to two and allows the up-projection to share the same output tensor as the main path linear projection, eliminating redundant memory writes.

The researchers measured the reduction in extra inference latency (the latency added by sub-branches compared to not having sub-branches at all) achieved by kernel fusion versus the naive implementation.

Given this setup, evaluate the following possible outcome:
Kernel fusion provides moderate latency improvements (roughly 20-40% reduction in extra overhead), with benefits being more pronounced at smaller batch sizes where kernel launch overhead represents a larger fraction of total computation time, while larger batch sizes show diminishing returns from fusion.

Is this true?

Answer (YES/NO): NO